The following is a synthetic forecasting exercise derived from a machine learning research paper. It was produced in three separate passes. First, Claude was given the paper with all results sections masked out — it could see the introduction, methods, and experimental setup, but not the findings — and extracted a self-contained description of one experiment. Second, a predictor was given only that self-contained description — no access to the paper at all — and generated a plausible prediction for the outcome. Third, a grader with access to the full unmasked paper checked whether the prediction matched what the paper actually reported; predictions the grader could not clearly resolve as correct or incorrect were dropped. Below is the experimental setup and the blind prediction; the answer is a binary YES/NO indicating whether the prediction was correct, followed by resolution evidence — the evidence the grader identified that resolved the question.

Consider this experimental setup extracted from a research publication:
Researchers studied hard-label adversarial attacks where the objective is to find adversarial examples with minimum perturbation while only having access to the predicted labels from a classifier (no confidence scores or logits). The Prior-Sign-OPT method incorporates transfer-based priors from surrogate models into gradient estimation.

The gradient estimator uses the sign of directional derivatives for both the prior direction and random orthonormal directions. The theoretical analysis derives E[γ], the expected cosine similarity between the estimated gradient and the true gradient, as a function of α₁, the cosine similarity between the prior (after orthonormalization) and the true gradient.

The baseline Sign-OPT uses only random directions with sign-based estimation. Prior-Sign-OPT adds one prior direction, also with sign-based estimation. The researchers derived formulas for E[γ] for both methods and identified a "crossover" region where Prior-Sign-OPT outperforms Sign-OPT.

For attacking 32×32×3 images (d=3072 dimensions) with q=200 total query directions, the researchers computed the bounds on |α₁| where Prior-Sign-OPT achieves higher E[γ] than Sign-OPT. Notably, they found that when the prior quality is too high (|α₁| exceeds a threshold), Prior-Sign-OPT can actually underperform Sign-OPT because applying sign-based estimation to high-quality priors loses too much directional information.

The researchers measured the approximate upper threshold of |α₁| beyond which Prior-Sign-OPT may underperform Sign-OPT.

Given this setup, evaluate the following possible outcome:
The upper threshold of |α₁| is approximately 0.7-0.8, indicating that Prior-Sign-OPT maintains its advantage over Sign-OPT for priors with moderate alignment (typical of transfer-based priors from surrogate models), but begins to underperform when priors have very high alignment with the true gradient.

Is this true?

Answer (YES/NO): NO